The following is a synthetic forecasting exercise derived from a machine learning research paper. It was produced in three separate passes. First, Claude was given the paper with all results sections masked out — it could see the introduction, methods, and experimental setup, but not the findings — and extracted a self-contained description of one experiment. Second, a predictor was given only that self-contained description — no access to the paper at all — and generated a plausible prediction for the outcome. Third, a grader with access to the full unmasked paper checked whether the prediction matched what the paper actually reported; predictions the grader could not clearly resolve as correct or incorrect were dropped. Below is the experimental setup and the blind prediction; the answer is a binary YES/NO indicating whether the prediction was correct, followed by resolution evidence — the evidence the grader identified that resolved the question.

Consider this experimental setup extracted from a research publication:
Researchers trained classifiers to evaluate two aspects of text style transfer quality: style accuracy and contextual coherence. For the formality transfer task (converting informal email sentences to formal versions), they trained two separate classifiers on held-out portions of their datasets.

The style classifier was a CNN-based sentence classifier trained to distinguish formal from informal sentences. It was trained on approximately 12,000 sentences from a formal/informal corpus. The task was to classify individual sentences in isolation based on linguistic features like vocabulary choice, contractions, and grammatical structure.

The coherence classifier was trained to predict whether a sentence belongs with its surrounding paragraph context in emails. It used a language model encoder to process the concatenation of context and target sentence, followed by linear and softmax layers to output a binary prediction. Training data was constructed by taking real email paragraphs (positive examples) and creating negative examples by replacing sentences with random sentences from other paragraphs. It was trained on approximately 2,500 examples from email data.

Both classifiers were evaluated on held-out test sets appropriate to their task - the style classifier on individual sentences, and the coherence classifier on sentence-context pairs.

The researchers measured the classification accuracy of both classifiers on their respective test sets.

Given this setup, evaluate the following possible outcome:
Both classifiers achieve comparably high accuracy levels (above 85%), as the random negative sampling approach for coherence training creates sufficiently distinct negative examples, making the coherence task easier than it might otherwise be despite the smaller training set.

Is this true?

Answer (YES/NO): YES